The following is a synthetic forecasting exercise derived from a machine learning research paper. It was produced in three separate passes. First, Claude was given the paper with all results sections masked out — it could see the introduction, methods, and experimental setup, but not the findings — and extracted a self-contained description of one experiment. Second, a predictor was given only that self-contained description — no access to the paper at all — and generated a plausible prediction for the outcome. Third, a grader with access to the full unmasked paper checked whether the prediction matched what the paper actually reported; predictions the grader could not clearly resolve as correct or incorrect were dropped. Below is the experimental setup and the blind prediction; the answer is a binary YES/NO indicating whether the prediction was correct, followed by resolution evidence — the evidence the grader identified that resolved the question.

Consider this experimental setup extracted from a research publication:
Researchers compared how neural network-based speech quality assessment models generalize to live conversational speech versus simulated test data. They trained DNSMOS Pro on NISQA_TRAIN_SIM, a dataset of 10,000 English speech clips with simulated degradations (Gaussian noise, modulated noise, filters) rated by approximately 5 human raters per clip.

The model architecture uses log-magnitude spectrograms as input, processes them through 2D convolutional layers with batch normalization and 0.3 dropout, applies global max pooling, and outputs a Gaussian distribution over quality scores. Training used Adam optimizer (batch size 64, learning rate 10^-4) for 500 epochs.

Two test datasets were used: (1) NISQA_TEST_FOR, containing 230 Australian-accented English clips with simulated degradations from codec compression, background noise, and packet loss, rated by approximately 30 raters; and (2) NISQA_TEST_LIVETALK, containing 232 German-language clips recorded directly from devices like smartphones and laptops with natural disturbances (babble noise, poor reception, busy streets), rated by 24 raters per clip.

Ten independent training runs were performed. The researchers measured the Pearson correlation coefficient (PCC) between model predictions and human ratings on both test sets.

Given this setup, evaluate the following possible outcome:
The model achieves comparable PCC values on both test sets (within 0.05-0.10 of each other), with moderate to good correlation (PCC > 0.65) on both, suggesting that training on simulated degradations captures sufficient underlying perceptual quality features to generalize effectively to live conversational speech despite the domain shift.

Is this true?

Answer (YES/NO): NO